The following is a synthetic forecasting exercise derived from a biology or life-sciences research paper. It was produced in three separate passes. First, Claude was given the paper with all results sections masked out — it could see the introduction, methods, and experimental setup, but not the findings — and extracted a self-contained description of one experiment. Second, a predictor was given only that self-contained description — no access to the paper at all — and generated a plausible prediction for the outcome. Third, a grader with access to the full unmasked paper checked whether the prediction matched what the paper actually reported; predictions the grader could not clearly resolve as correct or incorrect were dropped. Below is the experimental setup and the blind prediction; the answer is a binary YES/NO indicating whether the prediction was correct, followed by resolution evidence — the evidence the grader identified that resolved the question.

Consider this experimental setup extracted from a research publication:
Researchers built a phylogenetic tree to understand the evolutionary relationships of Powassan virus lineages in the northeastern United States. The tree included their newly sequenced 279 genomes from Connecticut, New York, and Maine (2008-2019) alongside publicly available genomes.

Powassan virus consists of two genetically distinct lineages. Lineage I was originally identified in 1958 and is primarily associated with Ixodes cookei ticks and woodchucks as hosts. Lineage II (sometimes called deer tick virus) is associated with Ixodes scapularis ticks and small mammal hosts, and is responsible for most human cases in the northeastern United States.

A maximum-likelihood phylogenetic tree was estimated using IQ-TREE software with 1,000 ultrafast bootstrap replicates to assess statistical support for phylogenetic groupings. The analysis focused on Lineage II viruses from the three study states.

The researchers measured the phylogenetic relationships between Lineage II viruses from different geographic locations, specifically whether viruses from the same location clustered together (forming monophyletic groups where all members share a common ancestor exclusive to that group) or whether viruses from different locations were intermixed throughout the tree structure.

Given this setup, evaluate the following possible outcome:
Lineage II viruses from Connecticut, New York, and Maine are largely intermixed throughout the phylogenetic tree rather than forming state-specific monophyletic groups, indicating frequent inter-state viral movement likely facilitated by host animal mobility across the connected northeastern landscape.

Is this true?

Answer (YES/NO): NO